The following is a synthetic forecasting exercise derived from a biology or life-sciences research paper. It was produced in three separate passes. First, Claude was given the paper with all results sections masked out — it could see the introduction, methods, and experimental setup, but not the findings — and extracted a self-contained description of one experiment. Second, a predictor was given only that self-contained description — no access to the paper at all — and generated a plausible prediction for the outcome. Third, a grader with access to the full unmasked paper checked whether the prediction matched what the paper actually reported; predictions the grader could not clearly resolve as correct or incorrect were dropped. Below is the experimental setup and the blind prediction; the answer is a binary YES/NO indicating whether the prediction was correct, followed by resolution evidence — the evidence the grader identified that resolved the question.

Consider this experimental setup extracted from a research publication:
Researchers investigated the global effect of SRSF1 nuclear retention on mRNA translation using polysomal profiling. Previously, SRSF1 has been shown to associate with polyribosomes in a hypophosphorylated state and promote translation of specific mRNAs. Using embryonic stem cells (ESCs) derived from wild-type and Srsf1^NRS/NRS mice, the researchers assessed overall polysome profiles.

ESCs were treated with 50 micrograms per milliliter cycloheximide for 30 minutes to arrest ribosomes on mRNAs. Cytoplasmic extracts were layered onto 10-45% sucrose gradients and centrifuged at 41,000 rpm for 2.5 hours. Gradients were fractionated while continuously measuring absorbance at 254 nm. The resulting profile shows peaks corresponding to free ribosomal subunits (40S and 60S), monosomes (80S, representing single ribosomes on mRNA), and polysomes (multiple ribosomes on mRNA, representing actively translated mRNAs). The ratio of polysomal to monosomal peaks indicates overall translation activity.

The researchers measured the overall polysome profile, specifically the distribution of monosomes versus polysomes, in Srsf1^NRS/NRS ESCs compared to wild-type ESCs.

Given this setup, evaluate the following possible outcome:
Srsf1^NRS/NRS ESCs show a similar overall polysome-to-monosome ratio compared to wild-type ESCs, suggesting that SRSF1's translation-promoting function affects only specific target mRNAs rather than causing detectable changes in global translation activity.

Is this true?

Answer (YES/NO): YES